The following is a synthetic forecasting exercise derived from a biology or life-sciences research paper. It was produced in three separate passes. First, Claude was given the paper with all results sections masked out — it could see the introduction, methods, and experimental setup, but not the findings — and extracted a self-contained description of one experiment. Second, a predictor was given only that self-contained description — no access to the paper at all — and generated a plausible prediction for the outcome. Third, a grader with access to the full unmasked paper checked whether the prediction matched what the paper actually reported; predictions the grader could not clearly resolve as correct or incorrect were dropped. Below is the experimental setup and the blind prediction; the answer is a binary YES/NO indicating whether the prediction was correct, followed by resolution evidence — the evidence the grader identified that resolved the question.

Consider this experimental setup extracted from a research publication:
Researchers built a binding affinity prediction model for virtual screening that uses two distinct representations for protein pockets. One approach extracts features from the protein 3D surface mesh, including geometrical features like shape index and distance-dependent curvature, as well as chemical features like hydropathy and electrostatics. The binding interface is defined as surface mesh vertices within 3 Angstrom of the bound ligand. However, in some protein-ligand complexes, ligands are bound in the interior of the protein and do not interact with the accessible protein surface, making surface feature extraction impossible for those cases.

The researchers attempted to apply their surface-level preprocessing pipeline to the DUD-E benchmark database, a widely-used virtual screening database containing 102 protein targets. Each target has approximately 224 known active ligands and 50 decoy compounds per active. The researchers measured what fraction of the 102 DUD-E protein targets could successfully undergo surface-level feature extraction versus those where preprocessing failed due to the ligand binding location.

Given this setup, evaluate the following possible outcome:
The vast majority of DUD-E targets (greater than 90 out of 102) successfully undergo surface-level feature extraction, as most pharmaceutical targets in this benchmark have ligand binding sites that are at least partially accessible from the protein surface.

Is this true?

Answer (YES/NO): YES